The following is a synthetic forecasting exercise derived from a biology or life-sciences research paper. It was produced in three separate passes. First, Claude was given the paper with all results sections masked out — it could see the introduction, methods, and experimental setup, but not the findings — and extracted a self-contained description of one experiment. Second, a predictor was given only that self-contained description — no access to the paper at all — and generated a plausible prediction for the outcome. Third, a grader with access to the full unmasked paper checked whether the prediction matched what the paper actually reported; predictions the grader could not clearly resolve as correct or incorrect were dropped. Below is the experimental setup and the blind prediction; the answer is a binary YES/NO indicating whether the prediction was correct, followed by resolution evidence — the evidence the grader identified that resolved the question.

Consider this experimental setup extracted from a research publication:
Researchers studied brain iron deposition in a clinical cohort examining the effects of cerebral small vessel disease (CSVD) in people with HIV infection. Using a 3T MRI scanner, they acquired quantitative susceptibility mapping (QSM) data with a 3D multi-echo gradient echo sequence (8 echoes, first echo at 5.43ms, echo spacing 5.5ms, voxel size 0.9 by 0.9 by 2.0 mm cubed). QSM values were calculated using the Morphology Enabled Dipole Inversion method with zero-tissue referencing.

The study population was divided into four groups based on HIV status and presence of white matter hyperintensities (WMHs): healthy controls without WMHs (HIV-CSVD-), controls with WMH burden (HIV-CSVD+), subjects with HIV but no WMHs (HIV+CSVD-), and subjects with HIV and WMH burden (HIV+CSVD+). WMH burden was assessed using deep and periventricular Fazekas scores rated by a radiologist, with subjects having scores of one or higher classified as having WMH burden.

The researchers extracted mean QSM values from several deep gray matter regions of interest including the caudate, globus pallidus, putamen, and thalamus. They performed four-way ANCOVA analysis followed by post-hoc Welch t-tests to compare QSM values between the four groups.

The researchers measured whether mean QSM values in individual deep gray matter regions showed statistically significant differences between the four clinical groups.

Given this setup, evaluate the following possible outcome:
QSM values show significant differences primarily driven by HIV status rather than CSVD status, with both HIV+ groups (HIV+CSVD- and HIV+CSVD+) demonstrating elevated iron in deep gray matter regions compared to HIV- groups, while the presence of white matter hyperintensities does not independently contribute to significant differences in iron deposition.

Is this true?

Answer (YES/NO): NO